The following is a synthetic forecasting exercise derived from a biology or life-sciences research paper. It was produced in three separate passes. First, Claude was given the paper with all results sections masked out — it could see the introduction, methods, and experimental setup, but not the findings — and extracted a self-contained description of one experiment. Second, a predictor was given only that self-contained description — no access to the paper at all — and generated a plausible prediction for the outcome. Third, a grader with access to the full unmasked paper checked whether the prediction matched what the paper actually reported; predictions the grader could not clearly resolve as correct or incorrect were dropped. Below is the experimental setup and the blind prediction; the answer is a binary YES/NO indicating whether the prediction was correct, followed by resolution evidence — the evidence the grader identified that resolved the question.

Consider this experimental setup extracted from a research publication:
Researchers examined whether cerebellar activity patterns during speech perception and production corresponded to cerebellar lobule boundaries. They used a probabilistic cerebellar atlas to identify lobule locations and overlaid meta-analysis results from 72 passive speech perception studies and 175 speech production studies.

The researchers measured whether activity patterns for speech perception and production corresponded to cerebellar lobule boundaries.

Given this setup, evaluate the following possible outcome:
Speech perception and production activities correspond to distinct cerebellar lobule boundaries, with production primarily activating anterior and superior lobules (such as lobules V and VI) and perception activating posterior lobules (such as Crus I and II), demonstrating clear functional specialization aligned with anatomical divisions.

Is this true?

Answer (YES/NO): NO